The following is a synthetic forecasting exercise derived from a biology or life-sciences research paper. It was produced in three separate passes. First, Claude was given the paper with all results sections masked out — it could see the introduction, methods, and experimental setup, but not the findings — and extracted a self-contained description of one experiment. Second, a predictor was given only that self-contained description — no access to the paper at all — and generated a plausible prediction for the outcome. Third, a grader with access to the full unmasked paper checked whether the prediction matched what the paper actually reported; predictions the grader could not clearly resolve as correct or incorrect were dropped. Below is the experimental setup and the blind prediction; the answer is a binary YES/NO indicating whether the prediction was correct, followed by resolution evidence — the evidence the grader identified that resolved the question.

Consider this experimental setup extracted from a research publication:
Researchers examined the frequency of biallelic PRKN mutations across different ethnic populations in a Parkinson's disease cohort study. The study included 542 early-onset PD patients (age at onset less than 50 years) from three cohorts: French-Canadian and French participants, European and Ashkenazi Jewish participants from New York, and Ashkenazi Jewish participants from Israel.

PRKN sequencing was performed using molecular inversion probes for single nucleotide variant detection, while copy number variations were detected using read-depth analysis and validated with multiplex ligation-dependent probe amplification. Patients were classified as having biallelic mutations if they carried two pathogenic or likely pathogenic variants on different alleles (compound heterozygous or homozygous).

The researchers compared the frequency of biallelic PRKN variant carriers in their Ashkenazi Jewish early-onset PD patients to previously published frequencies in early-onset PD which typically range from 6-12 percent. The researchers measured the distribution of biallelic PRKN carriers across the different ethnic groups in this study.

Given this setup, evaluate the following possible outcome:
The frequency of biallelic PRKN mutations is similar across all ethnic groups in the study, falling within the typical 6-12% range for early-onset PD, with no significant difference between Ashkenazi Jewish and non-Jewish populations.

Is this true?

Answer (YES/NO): NO